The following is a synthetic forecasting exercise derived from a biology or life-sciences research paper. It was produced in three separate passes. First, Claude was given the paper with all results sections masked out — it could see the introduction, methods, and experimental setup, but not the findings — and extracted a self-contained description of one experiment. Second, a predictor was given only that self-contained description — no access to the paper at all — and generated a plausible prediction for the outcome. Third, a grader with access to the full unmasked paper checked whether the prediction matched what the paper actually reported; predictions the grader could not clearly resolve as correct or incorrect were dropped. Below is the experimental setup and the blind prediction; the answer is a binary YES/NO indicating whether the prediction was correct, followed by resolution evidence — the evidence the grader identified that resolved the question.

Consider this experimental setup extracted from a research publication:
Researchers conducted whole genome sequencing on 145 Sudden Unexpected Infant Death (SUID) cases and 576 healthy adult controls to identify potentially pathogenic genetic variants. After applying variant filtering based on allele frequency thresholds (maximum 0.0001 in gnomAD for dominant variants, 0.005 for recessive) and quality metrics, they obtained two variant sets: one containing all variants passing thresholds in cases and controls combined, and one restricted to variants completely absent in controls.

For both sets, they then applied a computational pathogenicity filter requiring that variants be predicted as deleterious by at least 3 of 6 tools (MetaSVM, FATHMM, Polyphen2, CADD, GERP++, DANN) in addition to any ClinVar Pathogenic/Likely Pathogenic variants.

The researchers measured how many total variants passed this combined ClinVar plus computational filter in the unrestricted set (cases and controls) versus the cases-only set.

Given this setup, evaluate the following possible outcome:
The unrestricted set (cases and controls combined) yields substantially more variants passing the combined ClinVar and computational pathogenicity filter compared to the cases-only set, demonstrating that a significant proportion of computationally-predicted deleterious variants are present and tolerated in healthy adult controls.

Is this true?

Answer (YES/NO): YES